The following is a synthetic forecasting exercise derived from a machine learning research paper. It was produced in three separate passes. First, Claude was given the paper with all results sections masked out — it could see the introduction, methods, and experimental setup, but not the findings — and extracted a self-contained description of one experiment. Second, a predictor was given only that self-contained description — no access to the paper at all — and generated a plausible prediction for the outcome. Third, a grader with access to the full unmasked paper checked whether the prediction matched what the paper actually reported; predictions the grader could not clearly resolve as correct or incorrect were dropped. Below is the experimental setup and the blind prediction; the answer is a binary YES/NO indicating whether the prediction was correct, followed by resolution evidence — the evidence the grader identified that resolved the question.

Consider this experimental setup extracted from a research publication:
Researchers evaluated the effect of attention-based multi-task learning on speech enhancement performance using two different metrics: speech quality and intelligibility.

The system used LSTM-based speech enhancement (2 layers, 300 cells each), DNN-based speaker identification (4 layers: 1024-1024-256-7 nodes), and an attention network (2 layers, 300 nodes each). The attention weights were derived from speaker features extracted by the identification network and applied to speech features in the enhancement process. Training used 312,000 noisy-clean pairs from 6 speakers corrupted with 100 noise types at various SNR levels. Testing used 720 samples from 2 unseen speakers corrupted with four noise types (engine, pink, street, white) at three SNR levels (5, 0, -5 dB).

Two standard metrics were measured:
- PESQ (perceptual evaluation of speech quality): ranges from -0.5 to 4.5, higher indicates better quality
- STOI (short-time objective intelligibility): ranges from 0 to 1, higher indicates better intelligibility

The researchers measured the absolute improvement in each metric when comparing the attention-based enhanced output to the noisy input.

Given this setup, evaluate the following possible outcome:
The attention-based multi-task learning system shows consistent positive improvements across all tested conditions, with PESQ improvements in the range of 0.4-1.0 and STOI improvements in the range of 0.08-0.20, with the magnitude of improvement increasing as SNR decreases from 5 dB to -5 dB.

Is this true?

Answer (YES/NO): NO